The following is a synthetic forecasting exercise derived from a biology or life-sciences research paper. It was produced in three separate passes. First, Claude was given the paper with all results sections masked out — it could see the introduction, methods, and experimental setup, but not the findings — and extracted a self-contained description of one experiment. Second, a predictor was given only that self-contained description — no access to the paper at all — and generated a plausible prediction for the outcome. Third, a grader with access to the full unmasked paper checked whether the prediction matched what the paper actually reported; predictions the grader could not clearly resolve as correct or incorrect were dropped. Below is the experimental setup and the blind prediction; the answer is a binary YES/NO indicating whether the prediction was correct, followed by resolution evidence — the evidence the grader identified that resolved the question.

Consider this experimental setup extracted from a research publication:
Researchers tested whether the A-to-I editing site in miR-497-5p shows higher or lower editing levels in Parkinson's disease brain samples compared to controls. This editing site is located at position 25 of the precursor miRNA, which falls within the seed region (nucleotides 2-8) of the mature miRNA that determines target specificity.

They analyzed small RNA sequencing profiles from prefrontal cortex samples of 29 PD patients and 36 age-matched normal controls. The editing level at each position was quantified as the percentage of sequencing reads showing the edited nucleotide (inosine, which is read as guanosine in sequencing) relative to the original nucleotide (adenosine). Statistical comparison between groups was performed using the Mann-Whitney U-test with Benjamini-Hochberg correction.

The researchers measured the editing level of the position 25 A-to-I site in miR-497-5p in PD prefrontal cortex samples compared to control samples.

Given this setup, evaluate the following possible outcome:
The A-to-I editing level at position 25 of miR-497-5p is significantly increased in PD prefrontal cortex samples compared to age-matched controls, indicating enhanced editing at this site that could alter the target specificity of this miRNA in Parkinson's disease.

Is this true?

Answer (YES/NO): YES